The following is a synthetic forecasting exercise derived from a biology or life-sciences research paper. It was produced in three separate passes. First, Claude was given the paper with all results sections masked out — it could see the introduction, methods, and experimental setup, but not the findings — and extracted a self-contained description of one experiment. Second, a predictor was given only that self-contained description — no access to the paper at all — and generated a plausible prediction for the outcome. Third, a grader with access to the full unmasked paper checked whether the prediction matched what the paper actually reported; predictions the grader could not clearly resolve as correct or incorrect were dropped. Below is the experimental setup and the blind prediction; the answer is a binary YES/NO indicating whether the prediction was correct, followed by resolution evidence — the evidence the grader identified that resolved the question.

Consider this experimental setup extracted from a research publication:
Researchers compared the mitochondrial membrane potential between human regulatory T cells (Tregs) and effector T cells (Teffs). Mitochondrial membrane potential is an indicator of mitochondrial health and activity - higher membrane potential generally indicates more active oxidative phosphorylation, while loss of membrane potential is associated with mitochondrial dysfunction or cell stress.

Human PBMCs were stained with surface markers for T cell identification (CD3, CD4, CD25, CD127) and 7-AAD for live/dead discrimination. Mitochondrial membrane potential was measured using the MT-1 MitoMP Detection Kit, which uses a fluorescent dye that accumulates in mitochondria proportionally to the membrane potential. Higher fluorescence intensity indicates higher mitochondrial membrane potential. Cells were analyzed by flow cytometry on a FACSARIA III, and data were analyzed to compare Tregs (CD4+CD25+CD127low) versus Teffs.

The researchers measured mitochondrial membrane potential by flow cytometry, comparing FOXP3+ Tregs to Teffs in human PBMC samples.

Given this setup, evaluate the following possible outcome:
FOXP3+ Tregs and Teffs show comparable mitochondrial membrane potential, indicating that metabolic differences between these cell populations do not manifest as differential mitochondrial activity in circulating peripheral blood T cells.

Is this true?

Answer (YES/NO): YES